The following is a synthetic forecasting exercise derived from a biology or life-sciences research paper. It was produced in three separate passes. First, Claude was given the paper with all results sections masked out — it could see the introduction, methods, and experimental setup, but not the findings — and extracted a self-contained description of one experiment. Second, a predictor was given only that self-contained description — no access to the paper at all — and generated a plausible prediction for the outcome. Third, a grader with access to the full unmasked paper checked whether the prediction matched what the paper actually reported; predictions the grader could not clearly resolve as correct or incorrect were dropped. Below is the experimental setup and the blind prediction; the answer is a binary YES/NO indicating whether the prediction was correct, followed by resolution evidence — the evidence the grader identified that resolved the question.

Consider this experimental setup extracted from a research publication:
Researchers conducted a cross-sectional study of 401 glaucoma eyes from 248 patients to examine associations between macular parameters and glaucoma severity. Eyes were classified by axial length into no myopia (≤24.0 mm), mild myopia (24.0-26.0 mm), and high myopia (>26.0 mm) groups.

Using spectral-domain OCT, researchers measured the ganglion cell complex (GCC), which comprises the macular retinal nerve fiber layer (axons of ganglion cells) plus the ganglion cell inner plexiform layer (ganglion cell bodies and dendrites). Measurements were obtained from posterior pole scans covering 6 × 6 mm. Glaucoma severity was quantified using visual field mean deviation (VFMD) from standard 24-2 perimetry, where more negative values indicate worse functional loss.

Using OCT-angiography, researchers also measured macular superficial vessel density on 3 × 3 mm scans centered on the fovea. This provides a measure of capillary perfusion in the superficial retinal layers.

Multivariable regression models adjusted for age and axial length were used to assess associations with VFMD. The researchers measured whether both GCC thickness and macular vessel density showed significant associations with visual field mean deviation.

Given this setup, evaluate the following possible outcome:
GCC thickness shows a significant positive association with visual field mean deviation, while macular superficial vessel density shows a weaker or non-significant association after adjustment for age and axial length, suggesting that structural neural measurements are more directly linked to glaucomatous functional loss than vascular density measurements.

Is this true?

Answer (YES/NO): NO